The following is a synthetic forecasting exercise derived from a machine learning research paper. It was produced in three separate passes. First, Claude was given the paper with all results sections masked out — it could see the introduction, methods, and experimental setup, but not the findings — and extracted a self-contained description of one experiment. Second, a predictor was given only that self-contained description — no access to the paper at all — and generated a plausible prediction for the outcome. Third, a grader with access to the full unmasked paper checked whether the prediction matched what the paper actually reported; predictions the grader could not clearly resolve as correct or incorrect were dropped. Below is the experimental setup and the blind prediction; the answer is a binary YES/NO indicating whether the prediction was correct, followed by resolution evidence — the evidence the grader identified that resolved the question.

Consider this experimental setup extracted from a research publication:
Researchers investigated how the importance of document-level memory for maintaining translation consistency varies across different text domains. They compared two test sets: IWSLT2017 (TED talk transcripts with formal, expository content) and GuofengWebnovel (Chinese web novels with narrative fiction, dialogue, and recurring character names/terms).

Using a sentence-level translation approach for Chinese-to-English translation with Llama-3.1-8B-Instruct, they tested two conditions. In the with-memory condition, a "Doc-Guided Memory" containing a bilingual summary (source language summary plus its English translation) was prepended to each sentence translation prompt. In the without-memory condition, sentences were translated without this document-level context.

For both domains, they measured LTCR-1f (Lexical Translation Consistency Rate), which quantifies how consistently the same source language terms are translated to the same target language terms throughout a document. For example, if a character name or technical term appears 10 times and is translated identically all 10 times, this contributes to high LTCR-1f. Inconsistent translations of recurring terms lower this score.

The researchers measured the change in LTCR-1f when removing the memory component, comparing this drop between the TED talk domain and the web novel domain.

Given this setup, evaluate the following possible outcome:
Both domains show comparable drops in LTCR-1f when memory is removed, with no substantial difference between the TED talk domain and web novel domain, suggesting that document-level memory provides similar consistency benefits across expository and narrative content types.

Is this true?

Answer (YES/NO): NO